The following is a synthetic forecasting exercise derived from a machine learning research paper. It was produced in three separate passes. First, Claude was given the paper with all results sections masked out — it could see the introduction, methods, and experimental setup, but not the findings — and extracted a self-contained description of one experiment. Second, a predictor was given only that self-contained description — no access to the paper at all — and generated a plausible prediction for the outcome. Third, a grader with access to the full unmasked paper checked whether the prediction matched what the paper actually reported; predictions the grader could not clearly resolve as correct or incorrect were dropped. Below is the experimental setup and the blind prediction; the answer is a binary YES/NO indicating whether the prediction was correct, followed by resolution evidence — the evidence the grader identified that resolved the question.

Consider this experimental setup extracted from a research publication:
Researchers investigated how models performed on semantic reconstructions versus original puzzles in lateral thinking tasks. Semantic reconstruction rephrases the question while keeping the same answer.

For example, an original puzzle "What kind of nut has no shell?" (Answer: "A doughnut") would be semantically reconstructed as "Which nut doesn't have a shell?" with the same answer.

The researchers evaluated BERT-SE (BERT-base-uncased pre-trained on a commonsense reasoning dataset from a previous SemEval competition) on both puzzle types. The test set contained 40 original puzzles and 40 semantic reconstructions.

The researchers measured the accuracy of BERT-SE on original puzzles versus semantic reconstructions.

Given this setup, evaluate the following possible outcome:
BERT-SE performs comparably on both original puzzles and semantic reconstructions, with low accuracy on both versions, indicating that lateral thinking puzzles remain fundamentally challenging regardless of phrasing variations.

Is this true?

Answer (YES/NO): NO